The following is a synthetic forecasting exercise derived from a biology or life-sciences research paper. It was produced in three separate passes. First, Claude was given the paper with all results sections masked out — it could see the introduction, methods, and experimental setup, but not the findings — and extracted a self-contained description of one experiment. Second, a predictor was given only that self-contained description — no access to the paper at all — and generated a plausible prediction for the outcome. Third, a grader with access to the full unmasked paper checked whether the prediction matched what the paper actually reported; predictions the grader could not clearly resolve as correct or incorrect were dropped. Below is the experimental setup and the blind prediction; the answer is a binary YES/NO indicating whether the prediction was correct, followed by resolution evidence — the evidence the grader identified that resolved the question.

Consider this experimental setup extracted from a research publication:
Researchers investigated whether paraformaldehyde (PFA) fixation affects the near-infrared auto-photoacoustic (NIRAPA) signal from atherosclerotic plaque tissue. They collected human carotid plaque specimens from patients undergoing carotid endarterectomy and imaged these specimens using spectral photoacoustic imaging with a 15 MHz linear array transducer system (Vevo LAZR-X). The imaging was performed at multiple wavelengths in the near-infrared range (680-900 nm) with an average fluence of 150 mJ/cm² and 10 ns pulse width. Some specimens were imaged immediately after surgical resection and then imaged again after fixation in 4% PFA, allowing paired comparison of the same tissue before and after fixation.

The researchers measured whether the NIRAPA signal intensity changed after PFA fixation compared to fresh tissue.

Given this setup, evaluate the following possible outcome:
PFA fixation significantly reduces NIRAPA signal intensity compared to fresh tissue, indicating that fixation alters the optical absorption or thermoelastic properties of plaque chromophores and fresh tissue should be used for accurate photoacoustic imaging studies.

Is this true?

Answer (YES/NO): NO